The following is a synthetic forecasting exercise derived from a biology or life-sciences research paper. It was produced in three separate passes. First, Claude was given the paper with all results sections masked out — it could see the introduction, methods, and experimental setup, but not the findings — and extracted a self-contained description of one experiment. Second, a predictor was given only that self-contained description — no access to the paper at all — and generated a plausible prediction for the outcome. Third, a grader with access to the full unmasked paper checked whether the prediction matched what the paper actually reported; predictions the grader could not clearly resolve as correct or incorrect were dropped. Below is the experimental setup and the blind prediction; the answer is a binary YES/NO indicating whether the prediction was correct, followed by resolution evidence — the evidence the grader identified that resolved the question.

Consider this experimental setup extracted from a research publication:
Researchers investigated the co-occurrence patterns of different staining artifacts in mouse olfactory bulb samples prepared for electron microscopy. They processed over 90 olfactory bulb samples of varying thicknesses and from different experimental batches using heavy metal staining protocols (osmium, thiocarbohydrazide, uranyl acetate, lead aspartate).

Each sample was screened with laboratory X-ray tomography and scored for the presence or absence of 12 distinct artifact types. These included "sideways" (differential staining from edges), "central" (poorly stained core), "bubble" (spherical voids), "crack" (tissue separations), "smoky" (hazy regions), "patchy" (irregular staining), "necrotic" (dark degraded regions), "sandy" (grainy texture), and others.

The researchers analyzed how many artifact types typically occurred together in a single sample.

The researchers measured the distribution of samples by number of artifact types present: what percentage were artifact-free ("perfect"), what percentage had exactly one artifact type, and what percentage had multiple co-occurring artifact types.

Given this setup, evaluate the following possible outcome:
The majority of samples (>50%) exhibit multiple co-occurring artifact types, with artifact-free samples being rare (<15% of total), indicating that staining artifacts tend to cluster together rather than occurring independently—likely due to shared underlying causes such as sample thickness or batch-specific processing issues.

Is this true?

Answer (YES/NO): NO